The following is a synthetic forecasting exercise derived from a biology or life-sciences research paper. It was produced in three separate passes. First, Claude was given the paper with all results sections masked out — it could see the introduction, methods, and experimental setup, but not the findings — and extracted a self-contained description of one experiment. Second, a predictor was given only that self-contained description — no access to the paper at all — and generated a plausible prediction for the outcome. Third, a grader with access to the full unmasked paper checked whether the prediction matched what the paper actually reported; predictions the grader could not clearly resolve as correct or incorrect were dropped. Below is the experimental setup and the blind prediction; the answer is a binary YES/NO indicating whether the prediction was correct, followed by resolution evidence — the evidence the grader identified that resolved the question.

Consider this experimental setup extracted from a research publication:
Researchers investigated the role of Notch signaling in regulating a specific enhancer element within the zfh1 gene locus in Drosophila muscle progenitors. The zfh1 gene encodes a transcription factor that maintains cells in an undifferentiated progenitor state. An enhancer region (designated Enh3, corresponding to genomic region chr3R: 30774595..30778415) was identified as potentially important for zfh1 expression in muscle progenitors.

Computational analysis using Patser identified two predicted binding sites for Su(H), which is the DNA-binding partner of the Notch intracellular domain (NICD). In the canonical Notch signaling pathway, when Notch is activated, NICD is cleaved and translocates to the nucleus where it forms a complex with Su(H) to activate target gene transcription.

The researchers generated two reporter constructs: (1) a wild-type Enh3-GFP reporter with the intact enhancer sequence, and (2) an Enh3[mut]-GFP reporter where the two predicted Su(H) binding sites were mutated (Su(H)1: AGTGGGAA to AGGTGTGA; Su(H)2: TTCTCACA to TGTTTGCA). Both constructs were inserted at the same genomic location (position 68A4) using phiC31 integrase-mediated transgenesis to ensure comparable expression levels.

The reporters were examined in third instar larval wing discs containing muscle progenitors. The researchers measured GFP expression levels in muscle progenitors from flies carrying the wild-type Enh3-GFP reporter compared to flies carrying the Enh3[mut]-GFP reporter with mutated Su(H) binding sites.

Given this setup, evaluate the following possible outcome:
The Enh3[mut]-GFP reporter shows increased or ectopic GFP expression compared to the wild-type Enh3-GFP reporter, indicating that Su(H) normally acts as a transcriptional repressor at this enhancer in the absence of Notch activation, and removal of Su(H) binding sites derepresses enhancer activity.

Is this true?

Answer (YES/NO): NO